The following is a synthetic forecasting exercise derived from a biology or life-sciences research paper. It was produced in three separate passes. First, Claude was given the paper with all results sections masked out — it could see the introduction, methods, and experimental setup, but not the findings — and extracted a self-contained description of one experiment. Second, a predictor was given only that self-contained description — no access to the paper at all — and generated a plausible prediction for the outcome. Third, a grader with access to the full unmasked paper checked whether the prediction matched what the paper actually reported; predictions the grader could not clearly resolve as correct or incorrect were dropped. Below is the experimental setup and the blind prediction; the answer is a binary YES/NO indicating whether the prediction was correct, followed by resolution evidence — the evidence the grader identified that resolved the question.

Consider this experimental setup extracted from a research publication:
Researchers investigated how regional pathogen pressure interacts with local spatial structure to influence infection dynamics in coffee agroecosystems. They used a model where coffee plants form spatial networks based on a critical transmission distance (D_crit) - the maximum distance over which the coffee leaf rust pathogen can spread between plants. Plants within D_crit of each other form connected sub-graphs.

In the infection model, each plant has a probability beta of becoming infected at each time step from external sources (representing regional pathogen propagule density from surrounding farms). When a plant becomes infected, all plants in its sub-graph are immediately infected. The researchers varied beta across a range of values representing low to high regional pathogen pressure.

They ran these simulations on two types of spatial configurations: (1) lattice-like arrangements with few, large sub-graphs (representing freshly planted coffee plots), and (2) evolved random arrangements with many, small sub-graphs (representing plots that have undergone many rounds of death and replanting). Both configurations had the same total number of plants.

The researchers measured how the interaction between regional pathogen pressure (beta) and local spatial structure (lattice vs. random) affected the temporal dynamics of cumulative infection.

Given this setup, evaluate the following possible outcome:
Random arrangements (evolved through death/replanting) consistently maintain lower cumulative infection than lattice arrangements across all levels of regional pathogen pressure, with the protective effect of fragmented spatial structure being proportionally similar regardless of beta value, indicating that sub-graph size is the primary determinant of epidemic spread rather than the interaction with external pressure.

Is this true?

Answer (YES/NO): NO